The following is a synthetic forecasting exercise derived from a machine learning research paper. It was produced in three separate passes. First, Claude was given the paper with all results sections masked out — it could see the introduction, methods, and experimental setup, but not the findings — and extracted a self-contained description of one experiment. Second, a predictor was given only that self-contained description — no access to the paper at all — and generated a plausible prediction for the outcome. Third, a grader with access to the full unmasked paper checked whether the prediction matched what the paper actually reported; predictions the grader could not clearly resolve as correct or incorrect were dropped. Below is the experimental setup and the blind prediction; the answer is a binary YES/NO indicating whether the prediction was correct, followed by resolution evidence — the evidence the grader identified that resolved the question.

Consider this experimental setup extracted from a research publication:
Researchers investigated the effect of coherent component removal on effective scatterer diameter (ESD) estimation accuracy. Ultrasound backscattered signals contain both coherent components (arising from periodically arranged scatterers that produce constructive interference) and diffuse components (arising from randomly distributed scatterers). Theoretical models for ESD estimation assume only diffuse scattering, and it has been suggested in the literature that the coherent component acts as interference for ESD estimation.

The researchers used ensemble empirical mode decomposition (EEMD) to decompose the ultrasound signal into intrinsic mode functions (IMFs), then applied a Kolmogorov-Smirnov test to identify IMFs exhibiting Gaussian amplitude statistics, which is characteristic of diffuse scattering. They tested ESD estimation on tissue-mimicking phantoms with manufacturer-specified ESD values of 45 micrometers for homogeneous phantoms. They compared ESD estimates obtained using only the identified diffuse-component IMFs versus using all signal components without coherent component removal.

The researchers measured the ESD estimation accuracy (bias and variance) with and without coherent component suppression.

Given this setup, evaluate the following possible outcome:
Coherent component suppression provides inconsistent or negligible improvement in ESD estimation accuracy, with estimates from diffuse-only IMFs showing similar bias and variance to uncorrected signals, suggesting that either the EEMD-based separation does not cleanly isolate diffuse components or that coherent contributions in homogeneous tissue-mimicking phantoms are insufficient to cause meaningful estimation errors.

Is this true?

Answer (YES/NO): NO